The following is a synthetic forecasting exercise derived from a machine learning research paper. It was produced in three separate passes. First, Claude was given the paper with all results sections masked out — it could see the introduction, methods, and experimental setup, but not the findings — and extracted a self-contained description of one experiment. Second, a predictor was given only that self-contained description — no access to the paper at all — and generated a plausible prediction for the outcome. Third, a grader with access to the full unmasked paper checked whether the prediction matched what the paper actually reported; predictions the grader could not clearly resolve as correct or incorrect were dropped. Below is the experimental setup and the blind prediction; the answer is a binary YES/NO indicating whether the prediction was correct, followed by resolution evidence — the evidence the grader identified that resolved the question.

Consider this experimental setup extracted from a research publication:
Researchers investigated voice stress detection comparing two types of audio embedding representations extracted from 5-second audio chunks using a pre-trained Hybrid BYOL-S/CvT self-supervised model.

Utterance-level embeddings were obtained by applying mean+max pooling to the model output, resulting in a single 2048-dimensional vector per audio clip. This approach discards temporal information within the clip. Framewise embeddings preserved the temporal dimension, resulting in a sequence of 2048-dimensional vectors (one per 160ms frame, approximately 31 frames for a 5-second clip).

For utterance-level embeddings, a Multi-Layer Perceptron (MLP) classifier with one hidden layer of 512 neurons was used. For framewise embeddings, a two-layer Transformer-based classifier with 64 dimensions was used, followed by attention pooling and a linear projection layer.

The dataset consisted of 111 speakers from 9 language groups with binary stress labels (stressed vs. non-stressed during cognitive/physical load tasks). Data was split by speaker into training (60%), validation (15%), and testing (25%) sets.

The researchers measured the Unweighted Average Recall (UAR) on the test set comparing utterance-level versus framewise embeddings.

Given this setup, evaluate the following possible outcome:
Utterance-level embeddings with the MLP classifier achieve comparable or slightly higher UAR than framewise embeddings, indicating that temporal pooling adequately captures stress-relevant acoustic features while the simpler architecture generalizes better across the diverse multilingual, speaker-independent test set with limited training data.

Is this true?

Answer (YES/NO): YES